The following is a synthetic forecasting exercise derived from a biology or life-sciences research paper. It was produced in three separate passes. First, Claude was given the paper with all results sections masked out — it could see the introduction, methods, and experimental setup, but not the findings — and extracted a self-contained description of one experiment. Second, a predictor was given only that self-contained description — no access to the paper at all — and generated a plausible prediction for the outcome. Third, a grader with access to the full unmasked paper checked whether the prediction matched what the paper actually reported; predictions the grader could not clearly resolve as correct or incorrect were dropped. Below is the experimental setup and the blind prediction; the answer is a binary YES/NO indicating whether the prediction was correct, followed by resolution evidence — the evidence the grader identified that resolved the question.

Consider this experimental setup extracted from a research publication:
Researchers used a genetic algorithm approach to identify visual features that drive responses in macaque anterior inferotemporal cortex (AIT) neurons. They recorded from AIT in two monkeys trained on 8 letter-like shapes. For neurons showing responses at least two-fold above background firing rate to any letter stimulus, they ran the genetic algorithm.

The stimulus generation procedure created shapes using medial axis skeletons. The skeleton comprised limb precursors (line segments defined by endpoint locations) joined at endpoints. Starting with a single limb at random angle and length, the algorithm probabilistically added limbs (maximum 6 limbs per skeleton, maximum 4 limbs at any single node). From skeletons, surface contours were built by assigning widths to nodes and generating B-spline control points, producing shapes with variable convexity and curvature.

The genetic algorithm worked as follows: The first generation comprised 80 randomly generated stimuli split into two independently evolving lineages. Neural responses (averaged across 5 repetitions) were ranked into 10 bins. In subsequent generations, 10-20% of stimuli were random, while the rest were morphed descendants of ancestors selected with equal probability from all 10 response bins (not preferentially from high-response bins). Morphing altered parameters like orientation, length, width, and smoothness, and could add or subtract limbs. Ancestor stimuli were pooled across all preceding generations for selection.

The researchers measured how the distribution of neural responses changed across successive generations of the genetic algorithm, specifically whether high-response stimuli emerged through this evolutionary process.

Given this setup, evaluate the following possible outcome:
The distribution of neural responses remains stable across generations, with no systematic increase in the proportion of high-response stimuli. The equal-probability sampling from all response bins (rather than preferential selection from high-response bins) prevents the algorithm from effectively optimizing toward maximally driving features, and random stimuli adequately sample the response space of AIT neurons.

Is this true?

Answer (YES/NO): NO